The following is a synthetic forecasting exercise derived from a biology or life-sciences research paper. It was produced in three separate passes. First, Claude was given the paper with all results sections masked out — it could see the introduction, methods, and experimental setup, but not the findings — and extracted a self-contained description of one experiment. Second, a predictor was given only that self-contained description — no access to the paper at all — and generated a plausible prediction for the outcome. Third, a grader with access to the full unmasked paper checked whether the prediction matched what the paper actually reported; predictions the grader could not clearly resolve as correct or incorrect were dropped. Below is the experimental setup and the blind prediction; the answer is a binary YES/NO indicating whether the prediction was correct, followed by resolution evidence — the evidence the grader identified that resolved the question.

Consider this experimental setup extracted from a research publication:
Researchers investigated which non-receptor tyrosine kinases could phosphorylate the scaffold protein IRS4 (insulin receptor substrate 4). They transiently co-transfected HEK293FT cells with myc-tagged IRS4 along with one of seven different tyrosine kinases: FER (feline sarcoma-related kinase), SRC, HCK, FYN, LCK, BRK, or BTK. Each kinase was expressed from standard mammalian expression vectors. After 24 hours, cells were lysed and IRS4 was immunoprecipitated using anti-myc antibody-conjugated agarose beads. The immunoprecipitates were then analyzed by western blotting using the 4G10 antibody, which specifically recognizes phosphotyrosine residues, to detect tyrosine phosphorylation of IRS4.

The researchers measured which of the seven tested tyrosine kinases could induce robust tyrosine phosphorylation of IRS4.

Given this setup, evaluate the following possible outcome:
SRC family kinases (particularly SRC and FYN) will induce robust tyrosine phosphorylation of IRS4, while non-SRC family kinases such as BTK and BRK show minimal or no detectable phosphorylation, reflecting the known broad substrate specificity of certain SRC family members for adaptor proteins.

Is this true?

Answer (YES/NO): NO